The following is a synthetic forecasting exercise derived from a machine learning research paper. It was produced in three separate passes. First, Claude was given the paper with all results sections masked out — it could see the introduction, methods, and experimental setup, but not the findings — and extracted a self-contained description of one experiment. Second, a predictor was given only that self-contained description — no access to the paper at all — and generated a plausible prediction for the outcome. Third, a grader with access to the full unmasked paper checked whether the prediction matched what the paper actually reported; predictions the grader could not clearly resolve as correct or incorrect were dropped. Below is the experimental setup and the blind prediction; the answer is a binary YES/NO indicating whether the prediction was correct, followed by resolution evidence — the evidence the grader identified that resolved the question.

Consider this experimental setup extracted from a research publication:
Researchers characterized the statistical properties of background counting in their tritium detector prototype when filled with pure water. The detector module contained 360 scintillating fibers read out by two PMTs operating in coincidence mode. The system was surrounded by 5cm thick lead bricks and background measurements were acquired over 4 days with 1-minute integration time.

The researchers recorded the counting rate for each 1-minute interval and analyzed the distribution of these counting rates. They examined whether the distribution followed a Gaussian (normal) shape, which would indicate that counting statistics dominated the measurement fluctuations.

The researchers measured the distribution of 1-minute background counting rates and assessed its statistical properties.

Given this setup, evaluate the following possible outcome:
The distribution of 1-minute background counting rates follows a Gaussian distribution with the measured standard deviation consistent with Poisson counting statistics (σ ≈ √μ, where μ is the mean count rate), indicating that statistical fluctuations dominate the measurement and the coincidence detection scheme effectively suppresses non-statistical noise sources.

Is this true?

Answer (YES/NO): YES